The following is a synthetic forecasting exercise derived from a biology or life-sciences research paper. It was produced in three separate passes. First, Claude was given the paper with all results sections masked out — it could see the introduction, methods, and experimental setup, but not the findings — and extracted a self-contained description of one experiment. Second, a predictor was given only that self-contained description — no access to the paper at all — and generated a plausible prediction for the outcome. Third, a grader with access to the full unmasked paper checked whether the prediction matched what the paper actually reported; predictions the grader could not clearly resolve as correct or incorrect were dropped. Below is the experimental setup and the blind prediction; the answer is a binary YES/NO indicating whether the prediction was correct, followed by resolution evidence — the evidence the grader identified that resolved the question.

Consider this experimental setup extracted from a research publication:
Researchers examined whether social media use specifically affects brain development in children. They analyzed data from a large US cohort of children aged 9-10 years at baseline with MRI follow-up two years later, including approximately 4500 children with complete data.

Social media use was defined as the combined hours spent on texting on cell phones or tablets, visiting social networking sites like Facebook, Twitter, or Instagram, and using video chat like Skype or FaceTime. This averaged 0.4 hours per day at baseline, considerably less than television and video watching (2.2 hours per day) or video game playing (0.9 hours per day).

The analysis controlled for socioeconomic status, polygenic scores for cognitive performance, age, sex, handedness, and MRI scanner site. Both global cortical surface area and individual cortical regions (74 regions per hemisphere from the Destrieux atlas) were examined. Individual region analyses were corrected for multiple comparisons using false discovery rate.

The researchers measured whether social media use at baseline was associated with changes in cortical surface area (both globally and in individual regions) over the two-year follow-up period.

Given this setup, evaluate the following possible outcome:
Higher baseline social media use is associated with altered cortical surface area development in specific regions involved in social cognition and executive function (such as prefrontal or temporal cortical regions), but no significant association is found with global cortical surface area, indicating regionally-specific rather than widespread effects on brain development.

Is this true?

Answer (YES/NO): NO